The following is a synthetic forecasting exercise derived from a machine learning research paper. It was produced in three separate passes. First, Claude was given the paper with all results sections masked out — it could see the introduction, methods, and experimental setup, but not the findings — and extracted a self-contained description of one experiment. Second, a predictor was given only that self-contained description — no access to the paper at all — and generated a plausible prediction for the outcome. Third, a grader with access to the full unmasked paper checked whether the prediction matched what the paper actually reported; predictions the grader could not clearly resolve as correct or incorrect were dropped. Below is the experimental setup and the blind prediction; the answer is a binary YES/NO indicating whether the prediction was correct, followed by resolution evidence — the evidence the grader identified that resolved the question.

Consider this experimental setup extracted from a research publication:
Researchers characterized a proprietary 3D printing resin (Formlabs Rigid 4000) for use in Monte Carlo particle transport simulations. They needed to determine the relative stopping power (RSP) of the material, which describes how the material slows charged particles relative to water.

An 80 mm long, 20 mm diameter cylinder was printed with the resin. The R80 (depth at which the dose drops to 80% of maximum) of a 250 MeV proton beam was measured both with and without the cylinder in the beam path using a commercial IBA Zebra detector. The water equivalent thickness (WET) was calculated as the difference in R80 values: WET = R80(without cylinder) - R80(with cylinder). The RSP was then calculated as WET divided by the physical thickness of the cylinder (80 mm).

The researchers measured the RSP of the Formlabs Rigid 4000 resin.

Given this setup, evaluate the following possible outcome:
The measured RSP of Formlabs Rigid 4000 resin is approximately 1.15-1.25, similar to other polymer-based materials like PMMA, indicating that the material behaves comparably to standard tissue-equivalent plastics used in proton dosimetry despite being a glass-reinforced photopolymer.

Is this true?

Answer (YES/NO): NO